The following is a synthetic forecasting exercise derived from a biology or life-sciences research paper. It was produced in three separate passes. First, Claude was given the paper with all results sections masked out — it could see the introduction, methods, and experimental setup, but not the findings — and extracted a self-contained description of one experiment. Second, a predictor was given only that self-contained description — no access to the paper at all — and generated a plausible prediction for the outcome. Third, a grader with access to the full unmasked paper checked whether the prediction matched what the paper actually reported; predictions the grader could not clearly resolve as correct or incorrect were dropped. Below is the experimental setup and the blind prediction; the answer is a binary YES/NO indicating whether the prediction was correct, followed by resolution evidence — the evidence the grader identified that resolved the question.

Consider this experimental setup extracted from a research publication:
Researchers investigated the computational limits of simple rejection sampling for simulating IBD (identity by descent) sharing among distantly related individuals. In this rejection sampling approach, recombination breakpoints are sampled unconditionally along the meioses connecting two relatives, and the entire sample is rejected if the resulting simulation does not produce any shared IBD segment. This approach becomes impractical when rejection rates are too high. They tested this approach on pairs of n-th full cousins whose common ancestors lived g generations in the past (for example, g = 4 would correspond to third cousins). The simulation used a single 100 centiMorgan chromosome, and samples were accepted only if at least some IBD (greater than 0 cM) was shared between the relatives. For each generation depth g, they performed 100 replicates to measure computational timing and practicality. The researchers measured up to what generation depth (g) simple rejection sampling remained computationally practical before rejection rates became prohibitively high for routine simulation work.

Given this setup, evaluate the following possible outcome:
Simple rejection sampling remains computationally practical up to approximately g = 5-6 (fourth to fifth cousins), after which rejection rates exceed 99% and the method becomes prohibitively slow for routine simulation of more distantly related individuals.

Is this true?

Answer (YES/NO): NO